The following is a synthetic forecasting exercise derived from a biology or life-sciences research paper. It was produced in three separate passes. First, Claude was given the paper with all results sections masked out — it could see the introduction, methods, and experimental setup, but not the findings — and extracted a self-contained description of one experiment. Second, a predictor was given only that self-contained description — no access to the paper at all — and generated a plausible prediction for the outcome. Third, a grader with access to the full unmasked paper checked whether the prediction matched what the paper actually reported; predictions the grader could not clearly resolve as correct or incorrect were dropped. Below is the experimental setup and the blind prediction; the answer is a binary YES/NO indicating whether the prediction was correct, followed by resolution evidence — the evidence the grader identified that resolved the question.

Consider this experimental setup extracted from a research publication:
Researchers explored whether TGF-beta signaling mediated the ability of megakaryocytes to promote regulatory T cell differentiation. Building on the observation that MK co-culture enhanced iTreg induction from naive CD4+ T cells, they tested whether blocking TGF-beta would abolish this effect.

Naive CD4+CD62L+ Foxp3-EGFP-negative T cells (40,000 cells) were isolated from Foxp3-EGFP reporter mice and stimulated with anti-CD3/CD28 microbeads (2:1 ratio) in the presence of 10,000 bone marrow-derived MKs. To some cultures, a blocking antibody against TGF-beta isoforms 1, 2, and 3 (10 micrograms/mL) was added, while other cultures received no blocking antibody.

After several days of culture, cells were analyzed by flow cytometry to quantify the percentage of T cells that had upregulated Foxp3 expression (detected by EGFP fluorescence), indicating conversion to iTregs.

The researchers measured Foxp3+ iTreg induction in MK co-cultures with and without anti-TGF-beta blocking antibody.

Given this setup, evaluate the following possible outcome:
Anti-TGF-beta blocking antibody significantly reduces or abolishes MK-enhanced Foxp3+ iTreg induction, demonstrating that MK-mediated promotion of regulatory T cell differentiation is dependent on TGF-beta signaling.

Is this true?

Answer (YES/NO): YES